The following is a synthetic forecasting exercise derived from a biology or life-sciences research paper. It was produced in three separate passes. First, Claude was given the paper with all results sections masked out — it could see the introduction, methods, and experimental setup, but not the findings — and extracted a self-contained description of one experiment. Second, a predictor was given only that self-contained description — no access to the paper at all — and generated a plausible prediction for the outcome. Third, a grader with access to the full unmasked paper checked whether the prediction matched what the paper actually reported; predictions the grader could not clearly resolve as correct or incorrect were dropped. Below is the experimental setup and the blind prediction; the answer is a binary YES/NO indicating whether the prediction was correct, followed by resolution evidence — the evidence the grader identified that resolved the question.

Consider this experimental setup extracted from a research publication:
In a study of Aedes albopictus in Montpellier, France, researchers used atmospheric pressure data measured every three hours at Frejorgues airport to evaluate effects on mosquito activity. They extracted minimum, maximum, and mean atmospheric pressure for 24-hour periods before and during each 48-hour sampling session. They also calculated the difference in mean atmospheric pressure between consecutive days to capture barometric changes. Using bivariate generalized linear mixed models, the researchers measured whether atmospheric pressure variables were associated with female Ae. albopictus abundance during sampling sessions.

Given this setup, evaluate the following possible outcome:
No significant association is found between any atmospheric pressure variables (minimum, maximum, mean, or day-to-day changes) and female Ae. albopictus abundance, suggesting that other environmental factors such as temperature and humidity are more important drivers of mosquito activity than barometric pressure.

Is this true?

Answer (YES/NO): NO